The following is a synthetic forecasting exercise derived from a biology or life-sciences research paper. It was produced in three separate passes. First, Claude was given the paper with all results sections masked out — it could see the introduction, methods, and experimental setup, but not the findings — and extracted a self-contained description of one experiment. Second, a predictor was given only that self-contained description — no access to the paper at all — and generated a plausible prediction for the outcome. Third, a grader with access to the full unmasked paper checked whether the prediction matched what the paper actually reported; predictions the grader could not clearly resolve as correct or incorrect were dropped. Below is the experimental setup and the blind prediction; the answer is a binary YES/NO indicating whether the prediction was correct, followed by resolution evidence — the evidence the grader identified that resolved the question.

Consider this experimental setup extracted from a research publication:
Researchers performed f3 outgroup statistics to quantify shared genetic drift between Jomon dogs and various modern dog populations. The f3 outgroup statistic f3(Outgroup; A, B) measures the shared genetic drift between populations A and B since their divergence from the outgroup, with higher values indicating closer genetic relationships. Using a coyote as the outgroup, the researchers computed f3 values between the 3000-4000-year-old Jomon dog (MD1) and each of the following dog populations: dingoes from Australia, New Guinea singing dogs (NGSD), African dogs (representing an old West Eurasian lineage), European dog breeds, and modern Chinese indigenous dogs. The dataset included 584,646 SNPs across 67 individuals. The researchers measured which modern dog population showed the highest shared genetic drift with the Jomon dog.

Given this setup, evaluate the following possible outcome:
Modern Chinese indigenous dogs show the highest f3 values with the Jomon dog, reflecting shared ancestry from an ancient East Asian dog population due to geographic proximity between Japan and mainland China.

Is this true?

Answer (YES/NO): NO